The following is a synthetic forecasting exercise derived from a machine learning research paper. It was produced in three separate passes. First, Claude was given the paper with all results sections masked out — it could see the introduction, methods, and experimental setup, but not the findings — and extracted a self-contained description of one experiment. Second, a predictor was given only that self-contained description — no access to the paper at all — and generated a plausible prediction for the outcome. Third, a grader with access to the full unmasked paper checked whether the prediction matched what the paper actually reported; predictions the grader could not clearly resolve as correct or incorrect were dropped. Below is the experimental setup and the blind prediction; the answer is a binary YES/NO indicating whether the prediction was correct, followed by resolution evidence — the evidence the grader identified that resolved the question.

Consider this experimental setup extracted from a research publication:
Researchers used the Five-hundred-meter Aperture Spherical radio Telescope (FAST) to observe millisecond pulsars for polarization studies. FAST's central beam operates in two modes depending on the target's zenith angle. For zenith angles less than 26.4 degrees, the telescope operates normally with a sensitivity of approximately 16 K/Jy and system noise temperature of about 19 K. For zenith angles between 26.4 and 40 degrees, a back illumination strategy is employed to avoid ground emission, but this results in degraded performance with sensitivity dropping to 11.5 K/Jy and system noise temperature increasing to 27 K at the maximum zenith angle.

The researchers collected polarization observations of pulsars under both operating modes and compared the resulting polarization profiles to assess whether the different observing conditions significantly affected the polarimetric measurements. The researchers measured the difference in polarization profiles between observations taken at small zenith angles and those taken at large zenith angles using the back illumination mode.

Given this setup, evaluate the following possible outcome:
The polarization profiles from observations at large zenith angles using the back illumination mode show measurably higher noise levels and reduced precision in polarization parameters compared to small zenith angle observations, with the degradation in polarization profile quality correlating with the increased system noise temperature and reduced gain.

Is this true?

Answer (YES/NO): NO